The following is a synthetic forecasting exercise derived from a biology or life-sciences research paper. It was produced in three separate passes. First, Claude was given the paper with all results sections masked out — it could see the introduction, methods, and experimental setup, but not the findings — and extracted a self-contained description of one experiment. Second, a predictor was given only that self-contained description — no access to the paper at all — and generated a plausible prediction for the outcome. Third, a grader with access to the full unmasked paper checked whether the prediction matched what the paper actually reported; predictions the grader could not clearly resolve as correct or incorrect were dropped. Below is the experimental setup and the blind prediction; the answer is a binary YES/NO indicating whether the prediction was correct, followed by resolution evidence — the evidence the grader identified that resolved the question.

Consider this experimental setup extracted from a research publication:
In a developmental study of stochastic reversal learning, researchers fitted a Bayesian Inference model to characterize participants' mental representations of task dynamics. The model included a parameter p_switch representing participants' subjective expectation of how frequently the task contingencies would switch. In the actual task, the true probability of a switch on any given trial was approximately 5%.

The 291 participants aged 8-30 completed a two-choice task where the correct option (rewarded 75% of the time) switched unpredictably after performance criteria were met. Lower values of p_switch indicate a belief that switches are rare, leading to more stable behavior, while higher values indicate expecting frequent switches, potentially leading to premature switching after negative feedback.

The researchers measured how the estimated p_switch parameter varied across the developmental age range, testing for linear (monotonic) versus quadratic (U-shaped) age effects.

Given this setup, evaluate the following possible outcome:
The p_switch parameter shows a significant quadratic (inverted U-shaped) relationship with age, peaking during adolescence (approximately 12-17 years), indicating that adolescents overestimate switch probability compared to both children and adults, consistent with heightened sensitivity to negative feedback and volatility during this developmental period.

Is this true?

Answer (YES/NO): NO